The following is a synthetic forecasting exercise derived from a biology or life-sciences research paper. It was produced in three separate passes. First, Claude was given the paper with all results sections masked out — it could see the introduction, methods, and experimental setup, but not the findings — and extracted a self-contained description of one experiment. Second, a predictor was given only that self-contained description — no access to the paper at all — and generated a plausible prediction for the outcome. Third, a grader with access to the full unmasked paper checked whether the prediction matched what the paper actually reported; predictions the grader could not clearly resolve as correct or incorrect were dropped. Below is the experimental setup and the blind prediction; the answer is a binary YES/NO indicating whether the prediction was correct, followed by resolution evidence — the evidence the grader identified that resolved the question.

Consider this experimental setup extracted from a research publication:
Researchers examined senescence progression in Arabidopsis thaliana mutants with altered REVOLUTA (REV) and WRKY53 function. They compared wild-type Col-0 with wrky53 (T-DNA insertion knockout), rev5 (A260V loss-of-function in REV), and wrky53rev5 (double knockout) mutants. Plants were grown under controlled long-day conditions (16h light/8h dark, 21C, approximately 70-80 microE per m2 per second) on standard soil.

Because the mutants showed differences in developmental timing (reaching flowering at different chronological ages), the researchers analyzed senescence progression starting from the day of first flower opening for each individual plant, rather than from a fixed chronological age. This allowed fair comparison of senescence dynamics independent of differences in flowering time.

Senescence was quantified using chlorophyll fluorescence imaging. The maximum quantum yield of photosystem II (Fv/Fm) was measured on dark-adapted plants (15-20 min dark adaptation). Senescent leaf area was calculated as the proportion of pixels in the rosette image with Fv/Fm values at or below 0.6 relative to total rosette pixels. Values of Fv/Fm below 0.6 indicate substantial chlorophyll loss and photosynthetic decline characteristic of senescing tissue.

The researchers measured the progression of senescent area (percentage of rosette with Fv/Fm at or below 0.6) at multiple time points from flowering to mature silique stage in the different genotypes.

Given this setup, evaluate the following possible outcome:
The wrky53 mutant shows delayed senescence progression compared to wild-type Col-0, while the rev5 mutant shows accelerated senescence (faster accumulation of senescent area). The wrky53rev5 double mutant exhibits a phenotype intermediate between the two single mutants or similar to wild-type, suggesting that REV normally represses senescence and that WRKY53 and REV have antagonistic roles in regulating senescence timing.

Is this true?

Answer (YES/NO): NO